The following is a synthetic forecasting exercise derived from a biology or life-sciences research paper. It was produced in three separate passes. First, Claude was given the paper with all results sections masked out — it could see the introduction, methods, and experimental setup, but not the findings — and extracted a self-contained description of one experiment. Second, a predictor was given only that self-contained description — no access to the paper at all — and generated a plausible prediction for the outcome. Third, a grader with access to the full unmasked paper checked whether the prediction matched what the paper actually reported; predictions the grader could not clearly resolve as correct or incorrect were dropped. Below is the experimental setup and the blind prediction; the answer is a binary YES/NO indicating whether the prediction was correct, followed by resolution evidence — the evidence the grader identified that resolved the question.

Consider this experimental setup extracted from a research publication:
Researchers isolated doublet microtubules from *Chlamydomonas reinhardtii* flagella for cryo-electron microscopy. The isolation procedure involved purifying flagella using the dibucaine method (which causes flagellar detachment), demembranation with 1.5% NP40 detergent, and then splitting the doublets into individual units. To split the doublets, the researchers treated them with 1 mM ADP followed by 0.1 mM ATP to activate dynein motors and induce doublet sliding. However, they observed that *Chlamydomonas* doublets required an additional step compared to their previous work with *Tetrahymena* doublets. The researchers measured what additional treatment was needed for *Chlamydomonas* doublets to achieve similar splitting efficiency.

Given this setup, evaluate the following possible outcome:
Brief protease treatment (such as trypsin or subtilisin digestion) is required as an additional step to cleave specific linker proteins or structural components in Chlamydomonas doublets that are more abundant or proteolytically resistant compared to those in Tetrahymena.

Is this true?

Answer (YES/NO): NO